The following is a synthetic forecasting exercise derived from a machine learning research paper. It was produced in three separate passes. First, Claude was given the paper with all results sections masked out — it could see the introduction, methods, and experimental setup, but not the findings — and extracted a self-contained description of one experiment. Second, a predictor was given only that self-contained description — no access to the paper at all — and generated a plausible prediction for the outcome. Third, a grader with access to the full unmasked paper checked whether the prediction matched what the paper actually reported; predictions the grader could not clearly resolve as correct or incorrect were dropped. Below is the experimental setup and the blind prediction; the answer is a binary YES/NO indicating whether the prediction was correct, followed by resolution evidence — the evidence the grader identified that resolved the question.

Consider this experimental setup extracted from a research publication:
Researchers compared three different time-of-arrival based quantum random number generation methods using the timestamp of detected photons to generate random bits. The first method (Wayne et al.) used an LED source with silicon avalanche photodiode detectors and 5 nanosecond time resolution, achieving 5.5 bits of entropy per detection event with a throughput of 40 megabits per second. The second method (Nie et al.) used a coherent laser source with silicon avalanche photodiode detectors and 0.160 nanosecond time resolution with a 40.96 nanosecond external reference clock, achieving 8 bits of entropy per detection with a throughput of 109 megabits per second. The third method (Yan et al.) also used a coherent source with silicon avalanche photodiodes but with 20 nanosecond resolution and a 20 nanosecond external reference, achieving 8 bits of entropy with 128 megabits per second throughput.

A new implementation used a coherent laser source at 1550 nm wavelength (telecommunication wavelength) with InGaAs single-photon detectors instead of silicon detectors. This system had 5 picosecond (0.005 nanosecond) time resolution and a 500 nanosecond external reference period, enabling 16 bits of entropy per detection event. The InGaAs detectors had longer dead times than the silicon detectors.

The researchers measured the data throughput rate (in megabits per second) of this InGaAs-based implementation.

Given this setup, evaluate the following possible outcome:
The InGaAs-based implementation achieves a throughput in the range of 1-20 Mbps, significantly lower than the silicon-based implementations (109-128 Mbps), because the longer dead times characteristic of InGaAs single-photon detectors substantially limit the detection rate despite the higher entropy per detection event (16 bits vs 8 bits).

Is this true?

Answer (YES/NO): YES